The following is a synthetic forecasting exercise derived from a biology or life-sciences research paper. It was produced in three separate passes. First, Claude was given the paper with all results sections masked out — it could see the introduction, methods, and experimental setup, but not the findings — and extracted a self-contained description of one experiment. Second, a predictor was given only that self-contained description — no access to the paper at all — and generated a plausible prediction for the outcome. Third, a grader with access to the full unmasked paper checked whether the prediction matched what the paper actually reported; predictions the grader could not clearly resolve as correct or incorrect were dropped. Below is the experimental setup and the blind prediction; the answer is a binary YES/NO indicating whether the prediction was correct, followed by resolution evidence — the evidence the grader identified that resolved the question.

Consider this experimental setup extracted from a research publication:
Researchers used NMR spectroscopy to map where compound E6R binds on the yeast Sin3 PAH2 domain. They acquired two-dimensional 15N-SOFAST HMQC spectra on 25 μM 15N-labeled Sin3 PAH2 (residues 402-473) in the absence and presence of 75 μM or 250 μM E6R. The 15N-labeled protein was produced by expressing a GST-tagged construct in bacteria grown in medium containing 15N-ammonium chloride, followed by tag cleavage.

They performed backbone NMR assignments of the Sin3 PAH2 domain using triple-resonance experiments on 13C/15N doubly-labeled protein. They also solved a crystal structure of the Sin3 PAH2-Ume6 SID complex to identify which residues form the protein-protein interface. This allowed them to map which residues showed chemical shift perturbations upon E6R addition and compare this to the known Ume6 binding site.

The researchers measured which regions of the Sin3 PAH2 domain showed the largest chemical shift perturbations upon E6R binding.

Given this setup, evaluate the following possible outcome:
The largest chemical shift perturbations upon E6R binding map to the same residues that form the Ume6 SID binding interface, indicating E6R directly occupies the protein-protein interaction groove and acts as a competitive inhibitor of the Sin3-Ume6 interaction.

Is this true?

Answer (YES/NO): YES